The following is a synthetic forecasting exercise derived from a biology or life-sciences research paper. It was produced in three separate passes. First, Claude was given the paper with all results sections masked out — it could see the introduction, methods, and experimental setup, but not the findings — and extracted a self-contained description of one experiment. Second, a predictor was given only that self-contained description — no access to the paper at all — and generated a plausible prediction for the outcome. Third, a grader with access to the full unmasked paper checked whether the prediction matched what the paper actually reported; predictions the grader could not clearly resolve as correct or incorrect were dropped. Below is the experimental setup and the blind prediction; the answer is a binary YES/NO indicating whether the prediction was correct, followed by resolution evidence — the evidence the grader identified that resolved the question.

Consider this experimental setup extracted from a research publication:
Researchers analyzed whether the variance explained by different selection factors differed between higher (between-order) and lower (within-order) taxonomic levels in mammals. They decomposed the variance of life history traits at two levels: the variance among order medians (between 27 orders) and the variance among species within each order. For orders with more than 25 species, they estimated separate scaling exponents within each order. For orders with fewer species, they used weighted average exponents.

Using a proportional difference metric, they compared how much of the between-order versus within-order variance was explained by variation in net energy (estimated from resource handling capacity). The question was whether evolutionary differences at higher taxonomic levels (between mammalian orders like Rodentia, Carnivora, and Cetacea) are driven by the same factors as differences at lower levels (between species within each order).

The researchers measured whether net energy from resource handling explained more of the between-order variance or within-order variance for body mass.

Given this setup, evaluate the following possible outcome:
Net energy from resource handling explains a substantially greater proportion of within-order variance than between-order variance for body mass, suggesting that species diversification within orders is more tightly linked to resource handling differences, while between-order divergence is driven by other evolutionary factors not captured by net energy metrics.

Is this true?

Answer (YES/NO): NO